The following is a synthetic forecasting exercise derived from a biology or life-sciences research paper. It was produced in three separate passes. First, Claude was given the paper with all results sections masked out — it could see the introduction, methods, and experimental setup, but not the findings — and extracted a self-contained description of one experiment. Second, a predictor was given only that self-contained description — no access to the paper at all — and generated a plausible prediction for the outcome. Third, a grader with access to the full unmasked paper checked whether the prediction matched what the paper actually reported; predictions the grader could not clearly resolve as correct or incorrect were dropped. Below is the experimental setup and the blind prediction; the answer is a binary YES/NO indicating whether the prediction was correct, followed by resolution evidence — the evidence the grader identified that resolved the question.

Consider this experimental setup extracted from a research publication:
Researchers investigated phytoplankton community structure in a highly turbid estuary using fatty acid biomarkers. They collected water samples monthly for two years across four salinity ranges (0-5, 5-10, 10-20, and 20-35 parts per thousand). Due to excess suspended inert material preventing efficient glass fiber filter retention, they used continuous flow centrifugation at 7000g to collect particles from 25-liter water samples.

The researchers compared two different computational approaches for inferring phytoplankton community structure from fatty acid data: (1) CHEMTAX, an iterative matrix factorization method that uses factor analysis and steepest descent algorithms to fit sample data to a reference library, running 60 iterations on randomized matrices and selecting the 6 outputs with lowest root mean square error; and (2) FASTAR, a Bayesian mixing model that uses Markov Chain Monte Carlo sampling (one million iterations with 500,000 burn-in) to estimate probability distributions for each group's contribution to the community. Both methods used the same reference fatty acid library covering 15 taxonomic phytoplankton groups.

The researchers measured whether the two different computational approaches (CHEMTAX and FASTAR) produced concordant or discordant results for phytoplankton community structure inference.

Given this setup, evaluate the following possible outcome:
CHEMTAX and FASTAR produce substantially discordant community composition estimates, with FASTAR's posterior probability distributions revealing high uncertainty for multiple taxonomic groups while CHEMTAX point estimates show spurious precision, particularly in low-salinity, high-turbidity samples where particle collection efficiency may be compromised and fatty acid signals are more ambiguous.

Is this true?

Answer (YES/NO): NO